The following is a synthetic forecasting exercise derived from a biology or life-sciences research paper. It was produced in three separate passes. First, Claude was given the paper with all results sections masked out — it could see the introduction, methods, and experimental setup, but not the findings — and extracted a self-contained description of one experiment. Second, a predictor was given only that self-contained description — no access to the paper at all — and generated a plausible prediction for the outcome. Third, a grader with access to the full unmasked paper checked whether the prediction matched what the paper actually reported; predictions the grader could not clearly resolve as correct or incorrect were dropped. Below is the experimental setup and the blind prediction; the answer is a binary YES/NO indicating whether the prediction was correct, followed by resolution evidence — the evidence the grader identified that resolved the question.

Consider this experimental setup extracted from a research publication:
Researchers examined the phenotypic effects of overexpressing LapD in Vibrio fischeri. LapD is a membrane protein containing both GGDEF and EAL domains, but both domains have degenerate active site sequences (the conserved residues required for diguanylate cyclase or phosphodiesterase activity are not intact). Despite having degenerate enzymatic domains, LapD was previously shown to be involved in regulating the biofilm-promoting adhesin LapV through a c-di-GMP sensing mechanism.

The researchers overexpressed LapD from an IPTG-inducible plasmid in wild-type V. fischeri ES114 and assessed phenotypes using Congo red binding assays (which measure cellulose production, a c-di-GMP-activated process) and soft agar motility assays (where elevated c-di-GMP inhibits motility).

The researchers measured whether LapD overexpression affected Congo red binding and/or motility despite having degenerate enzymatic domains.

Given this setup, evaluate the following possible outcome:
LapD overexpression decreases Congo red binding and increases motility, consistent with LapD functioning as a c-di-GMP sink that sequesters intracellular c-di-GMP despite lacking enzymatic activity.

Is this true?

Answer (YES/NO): NO